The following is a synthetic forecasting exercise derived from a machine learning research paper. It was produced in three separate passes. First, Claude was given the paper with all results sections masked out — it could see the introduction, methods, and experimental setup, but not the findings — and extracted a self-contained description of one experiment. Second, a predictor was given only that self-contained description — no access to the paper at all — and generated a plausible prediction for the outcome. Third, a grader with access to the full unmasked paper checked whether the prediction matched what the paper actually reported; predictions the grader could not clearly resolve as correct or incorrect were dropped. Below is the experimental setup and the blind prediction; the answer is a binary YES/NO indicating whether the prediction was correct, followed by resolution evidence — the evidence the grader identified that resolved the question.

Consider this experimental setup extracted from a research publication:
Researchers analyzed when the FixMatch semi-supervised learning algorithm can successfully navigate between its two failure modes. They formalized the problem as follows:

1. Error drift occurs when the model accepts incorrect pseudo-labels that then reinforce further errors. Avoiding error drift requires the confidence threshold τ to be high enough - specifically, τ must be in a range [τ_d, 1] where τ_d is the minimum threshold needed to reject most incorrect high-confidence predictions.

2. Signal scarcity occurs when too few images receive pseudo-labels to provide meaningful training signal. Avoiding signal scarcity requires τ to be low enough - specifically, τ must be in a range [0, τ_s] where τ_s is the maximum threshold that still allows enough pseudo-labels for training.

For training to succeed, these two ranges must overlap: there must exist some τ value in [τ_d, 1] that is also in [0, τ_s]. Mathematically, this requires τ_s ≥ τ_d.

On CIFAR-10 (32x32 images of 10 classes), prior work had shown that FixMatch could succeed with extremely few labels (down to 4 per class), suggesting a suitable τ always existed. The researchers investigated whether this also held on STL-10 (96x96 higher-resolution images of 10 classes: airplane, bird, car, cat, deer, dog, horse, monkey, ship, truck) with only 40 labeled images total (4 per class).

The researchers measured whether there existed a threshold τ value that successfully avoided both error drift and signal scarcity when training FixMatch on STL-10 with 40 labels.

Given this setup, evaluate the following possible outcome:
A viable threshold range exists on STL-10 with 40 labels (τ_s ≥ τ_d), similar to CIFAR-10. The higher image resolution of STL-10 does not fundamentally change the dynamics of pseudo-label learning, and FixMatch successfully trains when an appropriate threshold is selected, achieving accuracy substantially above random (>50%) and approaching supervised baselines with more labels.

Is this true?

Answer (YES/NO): NO